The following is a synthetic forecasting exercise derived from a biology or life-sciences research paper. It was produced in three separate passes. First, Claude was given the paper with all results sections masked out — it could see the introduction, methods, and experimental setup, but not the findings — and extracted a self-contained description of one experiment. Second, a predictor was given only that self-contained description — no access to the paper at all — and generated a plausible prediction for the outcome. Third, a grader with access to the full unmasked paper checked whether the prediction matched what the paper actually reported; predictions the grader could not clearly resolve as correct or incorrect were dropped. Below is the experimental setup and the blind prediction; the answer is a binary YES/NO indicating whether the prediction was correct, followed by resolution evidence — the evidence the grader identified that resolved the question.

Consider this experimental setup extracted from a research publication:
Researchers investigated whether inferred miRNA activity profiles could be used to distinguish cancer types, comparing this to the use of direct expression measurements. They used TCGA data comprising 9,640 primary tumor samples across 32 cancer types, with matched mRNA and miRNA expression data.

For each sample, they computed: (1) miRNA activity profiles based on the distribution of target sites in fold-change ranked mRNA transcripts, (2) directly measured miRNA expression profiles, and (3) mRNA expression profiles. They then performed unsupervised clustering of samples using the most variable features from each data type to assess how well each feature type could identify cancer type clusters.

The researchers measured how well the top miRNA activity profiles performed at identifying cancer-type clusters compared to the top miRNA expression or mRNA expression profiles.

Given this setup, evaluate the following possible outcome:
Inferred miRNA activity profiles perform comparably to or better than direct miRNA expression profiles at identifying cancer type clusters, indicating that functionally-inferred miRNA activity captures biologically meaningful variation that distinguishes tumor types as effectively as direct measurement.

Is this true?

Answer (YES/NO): YES